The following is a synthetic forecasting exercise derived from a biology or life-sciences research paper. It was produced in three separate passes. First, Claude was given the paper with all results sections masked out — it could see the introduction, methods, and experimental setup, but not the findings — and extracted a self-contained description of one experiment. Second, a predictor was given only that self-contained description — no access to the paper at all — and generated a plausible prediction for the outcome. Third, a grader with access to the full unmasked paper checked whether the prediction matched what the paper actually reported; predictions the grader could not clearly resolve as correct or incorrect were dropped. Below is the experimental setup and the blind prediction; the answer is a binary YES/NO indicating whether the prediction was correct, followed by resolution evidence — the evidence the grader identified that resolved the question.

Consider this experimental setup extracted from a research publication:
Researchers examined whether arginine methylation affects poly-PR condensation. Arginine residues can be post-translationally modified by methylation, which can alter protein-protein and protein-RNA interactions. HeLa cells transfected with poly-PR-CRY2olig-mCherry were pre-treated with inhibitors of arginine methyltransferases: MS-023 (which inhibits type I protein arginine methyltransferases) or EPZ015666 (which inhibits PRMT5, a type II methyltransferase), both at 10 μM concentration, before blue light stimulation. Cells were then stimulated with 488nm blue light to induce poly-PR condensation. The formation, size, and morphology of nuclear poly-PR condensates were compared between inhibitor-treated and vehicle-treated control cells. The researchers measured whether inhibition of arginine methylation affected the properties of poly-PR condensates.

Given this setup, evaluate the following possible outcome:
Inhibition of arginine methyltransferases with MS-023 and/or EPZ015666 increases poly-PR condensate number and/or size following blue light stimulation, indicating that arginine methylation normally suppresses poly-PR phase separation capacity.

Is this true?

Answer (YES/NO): NO